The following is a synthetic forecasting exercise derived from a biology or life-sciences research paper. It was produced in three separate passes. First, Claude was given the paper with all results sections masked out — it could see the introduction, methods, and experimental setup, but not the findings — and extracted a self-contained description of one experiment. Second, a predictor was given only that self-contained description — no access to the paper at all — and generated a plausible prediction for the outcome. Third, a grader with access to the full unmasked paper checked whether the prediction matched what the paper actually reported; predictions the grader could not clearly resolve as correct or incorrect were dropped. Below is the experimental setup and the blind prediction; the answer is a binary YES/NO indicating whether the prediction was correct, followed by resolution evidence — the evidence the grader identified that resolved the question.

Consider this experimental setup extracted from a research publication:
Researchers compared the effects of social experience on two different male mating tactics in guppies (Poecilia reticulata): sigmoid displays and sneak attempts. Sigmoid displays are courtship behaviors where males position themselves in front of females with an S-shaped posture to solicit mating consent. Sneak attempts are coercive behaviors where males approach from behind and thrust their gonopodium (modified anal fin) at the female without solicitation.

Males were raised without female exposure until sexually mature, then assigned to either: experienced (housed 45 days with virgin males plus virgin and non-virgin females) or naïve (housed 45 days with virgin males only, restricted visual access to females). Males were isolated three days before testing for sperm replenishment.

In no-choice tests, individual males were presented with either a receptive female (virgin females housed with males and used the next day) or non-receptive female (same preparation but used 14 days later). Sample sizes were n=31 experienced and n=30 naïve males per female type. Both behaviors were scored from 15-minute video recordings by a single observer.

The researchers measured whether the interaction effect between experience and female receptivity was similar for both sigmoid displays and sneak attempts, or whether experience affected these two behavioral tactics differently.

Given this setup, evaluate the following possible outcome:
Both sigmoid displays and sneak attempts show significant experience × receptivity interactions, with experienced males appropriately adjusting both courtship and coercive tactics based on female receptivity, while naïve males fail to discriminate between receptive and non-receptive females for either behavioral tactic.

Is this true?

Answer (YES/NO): NO